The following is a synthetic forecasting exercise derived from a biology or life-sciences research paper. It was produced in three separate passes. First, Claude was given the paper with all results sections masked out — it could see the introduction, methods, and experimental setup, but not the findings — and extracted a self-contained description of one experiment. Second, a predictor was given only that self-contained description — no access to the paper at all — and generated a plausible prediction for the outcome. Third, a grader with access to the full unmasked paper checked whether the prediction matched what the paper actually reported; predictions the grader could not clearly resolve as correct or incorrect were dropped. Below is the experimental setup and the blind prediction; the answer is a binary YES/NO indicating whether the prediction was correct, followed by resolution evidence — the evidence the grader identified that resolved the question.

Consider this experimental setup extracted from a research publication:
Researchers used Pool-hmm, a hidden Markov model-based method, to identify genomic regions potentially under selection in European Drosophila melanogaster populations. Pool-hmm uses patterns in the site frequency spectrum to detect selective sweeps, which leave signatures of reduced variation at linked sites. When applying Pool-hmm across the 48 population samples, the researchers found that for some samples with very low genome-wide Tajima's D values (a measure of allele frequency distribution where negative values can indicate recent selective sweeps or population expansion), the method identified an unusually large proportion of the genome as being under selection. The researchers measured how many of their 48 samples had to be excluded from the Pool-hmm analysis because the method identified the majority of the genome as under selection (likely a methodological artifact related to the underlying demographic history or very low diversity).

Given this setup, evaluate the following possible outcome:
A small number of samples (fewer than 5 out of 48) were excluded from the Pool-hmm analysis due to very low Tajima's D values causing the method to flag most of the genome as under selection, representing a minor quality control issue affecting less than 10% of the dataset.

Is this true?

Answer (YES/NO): NO